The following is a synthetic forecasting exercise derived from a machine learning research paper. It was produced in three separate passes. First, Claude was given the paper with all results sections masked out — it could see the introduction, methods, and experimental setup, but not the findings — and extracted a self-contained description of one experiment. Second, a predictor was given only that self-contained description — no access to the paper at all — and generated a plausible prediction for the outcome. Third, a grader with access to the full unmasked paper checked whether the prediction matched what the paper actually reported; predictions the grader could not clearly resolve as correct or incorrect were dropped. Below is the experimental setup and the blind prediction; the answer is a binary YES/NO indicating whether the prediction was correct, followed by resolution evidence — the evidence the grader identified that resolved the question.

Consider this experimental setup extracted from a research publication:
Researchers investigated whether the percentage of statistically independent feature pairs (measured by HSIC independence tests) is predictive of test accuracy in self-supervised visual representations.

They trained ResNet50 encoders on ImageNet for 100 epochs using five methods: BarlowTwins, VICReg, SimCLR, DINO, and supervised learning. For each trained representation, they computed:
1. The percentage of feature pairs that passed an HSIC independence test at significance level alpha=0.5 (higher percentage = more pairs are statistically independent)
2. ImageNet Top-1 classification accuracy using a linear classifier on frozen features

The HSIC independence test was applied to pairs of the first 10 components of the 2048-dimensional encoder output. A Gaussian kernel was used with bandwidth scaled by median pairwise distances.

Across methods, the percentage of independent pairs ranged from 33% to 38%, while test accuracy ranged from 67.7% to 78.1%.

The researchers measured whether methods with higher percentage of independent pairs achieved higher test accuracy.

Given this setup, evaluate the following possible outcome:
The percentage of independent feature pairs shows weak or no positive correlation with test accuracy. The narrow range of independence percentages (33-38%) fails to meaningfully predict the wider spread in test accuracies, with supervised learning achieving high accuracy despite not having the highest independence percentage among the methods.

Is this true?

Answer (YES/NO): YES